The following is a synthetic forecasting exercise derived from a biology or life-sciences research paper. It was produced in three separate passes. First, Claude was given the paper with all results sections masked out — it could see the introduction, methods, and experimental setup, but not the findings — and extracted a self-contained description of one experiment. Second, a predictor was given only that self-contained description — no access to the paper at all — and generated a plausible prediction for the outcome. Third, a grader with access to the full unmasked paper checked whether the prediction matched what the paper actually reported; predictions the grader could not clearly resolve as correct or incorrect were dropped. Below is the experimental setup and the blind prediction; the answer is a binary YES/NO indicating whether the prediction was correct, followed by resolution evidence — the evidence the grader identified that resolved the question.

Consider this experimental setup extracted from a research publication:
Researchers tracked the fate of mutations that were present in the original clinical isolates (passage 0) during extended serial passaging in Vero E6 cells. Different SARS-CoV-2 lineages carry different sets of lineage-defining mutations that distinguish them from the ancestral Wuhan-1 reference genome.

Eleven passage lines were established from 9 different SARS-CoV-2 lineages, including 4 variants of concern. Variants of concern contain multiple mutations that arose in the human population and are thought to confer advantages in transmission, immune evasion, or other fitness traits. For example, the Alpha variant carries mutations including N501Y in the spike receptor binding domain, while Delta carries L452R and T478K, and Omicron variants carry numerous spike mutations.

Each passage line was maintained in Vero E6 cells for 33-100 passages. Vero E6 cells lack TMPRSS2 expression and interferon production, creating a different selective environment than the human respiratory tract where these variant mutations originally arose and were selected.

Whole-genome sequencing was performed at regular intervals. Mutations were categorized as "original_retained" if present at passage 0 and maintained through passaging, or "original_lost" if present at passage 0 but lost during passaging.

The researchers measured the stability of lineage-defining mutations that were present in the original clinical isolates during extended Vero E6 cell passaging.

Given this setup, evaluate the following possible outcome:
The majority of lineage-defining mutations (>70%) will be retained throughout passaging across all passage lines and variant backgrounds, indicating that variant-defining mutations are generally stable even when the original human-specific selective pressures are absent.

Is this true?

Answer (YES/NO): YES